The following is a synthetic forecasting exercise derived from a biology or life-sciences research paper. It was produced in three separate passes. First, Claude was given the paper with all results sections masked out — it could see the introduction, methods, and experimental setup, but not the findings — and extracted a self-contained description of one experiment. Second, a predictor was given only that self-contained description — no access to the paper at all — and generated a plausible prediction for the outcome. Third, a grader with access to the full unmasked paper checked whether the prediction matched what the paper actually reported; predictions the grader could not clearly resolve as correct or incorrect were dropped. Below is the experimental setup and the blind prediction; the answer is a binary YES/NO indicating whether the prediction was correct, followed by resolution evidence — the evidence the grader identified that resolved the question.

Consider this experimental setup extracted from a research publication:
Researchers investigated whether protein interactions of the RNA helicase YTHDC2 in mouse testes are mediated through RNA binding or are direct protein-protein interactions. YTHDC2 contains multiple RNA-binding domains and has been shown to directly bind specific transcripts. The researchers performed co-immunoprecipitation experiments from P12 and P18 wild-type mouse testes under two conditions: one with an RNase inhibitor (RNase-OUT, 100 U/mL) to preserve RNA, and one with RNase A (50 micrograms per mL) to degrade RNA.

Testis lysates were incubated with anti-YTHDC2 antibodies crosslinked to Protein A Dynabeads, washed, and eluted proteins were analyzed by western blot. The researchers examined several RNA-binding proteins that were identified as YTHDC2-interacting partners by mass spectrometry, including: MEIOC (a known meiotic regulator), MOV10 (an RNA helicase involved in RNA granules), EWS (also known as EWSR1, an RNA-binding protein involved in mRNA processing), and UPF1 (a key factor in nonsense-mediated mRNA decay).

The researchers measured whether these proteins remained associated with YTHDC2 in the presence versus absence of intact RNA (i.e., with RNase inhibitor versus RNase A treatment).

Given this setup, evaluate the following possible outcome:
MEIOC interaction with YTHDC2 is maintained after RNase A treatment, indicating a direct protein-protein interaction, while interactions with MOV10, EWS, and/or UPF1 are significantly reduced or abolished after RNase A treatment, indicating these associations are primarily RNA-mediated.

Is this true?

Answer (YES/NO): YES